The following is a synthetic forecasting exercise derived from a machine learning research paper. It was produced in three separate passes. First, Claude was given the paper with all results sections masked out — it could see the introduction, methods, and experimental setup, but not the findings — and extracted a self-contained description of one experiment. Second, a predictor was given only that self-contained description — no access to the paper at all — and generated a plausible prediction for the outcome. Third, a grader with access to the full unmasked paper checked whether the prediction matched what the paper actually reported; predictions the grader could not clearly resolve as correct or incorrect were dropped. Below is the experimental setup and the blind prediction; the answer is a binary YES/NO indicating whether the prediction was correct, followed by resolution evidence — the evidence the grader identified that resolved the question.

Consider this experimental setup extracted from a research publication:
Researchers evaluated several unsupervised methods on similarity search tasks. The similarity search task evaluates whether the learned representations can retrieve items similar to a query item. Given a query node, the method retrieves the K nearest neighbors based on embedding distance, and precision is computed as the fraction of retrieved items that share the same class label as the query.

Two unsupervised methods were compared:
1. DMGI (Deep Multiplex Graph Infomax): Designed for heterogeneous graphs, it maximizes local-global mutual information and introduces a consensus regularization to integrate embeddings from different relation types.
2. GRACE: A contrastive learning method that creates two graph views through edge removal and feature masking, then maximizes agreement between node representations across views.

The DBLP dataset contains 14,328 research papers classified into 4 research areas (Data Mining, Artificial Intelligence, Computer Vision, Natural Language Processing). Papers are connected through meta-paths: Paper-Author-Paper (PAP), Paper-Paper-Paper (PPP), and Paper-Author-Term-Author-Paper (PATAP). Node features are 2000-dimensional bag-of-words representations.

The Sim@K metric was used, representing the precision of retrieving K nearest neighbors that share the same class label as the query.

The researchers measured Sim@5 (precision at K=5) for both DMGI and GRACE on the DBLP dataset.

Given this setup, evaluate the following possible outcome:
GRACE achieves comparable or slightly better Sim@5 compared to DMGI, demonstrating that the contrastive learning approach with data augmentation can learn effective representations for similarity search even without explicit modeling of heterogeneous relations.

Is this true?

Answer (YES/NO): NO